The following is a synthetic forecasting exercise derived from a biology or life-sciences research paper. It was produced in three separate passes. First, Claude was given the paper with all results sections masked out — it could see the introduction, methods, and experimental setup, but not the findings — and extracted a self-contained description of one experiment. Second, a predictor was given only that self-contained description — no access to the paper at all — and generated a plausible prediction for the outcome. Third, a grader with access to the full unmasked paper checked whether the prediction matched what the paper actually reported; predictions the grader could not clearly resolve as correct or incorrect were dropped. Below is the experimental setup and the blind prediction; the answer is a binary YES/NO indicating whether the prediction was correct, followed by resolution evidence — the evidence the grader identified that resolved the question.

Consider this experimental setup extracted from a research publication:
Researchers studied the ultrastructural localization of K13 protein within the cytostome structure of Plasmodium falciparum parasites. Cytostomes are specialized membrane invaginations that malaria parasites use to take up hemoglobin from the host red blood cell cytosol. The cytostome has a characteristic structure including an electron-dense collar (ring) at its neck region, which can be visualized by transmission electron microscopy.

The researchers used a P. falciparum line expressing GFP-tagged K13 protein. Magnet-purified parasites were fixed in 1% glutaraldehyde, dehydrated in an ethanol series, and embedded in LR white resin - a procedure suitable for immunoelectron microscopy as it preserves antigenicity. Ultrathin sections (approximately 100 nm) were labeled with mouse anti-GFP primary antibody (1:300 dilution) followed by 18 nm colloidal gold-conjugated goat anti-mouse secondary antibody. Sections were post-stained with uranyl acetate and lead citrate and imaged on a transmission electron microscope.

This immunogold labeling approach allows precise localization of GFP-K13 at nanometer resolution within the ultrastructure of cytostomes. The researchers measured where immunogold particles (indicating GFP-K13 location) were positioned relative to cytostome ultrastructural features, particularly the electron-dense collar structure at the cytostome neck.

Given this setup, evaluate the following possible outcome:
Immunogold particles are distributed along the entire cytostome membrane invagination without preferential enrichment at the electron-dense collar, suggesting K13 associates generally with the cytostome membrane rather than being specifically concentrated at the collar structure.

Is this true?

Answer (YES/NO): NO